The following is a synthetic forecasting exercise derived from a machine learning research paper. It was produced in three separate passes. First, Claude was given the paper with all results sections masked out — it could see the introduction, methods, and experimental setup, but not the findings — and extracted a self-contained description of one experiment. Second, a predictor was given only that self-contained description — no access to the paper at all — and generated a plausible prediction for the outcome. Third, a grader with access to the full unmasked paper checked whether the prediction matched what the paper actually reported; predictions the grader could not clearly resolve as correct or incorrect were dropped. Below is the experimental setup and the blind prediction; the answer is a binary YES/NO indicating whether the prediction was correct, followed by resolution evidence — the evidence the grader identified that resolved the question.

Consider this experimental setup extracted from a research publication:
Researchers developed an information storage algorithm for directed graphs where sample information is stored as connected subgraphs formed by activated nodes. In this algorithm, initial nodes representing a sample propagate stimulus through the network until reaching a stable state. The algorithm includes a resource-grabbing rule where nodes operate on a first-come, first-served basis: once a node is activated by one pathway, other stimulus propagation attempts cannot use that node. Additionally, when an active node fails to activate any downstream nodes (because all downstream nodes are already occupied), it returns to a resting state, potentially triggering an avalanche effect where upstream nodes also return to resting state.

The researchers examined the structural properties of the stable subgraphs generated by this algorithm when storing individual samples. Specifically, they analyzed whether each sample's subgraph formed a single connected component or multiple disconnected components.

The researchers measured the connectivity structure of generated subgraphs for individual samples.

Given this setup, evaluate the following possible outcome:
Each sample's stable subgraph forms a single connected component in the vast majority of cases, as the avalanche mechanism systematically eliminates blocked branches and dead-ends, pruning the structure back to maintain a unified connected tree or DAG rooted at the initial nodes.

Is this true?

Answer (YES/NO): NO